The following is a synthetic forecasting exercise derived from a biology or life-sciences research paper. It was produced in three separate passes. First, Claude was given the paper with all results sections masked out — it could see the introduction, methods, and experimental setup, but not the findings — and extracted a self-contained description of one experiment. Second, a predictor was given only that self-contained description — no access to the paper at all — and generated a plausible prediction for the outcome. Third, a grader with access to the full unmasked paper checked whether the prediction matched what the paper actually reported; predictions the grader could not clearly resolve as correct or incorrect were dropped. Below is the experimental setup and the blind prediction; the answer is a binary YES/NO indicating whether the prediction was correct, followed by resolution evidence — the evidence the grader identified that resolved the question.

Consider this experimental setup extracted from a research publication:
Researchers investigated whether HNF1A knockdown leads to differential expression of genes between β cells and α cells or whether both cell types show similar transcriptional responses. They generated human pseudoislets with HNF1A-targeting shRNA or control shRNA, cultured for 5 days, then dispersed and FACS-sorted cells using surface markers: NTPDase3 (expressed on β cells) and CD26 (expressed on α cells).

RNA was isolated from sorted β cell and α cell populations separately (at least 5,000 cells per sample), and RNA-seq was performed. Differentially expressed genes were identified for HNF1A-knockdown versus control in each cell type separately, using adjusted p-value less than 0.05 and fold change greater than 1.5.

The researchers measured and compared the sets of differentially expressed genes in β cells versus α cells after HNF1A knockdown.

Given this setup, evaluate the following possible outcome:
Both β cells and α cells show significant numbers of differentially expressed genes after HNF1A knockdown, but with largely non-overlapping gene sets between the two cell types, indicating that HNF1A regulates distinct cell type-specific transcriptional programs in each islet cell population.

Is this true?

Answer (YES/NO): NO